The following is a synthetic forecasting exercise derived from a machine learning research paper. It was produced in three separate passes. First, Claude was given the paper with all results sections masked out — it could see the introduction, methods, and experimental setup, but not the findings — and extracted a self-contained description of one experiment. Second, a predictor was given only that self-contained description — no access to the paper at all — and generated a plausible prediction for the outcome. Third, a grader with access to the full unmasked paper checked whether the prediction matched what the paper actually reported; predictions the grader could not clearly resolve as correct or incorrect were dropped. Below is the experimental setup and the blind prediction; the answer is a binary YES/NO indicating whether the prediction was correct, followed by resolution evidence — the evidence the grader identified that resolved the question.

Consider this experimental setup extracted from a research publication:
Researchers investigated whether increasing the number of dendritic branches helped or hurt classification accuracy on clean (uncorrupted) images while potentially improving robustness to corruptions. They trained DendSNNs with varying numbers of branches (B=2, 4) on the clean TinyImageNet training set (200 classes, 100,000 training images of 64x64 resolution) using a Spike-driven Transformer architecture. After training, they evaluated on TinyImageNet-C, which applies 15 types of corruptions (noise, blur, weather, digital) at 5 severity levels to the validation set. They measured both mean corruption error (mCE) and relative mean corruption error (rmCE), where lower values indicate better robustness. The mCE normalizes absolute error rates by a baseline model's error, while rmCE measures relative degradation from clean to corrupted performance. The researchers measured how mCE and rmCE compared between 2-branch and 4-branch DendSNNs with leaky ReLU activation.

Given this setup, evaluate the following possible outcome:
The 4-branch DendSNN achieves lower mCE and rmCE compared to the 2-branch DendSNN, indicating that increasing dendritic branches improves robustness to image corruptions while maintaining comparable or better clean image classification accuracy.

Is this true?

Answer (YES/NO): NO